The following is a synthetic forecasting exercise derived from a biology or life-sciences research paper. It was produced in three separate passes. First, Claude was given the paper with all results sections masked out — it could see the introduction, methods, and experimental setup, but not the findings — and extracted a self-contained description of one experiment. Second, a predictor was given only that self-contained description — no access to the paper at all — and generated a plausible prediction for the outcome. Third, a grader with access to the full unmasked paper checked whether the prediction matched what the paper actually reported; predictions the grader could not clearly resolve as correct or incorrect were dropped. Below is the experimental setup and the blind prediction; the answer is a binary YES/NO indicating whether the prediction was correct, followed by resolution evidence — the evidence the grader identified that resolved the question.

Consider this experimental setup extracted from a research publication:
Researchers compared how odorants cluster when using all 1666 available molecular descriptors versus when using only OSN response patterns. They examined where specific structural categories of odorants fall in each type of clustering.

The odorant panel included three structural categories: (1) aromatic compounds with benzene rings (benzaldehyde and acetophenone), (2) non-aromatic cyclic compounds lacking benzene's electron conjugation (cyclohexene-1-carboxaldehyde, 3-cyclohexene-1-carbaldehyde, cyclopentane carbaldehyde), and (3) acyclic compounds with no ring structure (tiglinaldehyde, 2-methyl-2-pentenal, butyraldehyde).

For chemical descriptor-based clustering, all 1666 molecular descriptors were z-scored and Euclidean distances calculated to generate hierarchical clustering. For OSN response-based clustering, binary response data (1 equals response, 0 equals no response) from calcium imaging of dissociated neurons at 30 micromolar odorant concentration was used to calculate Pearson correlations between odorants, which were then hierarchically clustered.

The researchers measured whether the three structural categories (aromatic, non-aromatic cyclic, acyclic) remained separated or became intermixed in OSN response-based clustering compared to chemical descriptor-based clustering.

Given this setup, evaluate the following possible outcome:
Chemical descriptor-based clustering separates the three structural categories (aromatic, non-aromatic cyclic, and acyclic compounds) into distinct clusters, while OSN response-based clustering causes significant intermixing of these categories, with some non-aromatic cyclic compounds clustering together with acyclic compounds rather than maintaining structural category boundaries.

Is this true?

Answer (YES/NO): YES